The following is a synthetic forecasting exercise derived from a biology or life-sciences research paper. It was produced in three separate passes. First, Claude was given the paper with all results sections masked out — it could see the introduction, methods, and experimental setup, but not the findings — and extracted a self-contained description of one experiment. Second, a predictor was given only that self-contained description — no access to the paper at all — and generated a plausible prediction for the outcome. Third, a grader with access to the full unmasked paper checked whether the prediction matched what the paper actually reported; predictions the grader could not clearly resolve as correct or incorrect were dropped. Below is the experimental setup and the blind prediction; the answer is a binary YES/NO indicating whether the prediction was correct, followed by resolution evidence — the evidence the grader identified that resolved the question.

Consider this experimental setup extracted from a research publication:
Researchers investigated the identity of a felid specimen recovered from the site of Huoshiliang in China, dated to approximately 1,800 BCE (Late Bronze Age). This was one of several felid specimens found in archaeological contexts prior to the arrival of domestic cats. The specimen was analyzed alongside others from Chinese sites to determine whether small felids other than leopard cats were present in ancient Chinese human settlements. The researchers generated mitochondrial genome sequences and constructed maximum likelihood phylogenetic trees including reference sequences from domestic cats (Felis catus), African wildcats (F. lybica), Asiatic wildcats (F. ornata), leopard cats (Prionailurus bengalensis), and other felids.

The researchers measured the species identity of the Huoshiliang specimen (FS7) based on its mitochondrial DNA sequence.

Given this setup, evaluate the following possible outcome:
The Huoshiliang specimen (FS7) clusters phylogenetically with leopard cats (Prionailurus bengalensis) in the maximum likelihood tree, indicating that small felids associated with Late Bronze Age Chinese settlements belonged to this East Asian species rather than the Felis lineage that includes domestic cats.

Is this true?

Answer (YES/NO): NO